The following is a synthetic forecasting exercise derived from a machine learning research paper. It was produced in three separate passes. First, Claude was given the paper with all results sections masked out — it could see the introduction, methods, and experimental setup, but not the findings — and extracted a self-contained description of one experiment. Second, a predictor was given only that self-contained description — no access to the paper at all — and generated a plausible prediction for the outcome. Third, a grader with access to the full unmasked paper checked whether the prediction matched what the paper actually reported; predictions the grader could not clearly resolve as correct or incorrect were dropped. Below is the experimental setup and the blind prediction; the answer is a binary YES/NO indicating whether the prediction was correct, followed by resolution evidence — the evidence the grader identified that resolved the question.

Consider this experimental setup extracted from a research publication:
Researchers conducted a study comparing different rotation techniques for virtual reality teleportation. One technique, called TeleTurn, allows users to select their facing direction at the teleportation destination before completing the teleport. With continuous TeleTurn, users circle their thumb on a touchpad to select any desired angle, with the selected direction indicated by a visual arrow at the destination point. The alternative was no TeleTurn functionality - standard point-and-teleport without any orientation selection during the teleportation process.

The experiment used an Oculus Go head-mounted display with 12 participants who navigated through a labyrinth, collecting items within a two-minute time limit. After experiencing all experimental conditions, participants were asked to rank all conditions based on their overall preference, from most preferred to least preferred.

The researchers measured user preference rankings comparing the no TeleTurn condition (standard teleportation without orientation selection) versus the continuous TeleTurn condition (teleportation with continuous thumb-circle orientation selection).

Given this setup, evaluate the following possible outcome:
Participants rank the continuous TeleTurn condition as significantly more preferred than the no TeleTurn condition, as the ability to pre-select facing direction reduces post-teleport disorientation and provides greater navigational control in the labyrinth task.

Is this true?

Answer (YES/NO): NO